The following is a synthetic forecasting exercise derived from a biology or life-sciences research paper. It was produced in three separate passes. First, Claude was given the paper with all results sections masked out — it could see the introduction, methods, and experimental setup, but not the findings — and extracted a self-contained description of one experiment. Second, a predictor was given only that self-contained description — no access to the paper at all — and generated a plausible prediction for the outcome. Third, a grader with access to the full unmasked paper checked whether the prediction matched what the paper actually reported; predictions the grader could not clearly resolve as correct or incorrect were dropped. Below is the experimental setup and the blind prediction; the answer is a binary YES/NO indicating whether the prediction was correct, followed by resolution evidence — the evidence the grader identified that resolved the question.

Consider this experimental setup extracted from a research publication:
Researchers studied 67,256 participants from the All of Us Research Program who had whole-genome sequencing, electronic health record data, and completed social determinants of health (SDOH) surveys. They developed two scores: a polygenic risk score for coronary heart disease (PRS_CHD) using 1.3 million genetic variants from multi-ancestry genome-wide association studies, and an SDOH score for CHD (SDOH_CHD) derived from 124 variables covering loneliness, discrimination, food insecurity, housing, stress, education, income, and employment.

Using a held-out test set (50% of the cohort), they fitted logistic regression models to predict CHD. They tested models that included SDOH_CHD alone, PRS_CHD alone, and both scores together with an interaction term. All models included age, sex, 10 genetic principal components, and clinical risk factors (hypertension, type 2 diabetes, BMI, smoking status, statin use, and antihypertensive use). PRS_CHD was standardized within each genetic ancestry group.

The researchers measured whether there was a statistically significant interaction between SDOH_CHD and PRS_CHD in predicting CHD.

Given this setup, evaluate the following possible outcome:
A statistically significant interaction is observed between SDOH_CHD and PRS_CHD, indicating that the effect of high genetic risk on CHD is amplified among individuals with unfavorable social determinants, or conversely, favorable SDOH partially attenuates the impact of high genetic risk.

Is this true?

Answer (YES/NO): NO